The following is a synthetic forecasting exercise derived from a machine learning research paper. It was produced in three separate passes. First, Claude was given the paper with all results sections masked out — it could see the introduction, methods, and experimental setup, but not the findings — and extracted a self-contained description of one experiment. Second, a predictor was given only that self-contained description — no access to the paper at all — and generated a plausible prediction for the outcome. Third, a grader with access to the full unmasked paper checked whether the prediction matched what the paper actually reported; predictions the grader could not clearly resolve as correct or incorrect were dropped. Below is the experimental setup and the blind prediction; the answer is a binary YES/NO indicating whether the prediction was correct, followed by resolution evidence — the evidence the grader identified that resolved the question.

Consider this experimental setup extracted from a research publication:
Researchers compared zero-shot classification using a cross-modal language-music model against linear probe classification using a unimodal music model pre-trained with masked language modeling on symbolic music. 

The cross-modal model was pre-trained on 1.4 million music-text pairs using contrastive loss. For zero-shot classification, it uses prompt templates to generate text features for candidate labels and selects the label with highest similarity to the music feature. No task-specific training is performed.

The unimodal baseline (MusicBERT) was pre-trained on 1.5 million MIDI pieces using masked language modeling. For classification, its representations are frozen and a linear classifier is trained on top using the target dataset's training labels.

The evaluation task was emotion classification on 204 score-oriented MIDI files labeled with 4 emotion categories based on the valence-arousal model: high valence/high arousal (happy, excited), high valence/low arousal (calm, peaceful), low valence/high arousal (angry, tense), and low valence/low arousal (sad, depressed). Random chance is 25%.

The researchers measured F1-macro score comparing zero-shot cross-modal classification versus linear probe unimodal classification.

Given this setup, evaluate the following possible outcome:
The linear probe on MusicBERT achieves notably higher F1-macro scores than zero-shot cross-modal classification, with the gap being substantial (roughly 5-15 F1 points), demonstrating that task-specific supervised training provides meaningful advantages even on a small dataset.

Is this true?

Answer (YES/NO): NO